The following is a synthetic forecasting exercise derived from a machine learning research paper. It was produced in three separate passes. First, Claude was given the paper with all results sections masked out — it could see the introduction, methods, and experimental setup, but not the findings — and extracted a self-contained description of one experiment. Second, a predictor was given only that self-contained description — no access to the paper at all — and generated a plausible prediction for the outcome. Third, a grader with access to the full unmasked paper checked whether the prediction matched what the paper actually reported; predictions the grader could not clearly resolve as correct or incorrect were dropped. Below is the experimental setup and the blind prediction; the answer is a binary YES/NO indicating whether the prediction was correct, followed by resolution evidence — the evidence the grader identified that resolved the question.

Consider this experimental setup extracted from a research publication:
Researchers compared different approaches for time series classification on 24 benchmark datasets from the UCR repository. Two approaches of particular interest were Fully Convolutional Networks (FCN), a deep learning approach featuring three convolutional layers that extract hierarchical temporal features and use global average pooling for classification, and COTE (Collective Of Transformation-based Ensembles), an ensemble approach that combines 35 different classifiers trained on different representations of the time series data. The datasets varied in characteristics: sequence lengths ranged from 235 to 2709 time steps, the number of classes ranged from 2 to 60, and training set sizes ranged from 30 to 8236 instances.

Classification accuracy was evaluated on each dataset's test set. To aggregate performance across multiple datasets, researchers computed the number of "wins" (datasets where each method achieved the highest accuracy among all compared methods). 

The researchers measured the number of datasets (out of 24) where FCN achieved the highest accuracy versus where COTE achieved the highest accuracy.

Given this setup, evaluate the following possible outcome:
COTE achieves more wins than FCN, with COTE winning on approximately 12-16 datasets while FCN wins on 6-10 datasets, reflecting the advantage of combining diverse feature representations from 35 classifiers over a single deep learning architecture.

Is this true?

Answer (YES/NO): NO